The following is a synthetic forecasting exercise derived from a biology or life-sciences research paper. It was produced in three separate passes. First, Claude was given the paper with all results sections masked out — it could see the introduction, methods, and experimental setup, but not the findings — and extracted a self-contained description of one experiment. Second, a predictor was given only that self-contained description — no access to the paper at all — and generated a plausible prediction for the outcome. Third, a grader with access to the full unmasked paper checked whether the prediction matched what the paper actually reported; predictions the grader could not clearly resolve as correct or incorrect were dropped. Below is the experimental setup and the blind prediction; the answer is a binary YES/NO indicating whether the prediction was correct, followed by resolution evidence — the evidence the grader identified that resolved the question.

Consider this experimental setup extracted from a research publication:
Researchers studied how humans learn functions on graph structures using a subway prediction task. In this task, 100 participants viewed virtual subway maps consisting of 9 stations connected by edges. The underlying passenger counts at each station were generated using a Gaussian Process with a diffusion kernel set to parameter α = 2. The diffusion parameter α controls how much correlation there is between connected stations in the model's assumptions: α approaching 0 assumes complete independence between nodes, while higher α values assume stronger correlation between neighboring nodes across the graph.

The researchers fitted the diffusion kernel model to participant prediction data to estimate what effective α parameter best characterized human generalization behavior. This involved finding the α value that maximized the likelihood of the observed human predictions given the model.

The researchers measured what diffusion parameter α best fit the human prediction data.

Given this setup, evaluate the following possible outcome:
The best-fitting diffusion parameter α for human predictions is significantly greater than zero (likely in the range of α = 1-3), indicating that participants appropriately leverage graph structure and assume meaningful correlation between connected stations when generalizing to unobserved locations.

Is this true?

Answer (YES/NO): YES